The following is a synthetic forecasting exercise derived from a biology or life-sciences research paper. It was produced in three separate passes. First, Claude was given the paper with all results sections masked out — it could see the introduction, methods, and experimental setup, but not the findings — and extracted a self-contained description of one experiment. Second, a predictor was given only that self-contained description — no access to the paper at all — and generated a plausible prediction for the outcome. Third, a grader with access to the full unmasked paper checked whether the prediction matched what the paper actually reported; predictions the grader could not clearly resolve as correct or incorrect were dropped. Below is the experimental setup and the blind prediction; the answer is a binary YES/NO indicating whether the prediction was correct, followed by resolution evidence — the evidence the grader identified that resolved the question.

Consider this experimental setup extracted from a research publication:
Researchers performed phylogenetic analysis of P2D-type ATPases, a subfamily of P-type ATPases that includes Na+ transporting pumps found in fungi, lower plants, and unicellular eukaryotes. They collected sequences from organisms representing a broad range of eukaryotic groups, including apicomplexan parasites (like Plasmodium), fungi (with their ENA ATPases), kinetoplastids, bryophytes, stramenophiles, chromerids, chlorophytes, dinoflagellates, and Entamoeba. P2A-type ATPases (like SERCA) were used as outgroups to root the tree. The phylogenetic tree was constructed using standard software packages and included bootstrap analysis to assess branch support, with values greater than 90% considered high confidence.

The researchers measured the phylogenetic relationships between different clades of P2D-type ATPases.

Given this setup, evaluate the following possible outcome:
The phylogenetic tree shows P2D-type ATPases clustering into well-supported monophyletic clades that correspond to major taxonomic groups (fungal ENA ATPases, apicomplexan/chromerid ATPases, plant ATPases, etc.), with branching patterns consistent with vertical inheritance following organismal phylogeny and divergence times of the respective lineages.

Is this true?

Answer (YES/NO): NO